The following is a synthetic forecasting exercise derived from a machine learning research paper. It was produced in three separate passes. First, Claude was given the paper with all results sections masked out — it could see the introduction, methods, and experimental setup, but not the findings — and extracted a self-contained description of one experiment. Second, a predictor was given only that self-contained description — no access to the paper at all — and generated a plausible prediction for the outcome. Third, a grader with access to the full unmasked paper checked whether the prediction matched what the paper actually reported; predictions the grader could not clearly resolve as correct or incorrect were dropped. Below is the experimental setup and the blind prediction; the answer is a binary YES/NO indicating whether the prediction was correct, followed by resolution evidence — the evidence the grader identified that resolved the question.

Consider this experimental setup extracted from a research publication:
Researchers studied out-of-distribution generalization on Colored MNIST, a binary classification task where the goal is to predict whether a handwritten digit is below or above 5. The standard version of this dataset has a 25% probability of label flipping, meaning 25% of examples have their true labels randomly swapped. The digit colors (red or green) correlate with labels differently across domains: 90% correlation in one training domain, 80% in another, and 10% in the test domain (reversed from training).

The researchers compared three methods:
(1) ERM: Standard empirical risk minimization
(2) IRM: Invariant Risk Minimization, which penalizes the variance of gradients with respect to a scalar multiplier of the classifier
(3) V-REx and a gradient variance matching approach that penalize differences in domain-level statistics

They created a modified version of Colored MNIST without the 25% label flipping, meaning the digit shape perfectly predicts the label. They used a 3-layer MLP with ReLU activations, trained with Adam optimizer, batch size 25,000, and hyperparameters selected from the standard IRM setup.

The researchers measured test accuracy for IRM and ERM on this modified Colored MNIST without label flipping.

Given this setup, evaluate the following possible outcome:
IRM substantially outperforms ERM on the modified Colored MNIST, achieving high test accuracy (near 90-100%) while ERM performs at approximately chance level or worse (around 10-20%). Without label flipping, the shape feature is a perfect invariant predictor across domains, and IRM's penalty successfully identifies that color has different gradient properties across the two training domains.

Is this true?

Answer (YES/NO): NO